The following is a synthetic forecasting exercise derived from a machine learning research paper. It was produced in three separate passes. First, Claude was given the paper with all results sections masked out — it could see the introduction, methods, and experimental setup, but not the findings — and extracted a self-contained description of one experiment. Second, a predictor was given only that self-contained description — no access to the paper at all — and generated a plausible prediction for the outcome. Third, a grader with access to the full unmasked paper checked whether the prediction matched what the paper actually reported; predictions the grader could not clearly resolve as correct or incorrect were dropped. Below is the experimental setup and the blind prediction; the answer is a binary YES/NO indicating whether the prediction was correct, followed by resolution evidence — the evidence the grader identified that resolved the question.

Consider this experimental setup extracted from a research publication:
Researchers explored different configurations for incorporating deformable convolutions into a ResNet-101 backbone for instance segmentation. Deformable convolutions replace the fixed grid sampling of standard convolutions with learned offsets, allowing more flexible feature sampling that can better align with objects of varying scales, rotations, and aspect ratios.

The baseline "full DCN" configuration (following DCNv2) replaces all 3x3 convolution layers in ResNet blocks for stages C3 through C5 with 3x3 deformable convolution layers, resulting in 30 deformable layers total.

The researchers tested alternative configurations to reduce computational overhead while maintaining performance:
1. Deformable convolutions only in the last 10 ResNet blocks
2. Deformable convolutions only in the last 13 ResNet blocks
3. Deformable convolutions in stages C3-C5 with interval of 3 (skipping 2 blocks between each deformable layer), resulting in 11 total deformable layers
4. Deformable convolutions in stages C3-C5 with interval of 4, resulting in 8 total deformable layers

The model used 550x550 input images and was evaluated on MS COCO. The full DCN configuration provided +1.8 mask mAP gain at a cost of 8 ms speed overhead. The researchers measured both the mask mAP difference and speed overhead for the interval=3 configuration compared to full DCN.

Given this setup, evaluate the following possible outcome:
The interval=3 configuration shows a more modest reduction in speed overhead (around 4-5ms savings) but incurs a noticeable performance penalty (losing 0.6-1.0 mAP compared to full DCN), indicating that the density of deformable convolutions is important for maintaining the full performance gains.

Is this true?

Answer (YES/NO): NO